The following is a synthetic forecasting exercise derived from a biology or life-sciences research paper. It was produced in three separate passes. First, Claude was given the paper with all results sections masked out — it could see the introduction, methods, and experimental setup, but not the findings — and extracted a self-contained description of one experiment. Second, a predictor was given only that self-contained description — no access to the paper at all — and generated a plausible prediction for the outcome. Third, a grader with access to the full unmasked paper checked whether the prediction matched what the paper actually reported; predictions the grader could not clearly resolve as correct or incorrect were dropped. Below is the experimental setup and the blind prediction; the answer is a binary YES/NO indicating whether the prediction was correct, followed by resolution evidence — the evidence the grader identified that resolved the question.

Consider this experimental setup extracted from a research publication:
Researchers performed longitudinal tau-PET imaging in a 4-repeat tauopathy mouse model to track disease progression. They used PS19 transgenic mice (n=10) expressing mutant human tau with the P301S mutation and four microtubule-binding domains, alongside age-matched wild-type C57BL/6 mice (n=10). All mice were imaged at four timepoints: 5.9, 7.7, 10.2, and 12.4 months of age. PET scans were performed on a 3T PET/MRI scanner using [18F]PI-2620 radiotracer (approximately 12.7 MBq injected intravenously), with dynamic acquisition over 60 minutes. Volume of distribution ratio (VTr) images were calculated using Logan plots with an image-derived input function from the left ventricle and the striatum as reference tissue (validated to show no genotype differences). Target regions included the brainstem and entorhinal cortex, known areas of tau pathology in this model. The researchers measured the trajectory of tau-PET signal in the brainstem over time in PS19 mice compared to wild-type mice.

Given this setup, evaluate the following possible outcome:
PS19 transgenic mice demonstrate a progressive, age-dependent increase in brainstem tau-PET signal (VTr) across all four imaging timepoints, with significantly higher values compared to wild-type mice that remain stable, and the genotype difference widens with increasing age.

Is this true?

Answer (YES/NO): NO